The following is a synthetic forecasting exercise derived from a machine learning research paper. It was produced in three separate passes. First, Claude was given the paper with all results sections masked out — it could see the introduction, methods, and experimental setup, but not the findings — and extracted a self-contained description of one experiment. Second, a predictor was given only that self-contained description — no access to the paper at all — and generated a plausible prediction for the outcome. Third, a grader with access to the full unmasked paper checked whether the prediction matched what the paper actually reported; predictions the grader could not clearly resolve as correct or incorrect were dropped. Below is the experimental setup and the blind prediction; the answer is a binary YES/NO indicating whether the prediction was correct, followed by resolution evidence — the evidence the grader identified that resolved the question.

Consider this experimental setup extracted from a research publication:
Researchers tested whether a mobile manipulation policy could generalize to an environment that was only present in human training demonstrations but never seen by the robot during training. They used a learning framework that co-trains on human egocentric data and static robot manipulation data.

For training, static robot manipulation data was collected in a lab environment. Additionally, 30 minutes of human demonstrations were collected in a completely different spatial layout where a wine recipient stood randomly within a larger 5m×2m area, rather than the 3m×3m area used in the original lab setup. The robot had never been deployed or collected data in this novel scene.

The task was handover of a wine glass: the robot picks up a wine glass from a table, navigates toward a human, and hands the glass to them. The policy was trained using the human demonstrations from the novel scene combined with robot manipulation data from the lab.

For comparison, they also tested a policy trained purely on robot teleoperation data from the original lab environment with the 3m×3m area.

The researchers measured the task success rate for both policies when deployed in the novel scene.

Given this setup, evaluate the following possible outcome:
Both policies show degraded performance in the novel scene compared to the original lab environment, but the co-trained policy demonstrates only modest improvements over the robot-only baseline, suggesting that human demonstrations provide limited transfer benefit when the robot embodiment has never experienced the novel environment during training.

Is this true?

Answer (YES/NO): NO